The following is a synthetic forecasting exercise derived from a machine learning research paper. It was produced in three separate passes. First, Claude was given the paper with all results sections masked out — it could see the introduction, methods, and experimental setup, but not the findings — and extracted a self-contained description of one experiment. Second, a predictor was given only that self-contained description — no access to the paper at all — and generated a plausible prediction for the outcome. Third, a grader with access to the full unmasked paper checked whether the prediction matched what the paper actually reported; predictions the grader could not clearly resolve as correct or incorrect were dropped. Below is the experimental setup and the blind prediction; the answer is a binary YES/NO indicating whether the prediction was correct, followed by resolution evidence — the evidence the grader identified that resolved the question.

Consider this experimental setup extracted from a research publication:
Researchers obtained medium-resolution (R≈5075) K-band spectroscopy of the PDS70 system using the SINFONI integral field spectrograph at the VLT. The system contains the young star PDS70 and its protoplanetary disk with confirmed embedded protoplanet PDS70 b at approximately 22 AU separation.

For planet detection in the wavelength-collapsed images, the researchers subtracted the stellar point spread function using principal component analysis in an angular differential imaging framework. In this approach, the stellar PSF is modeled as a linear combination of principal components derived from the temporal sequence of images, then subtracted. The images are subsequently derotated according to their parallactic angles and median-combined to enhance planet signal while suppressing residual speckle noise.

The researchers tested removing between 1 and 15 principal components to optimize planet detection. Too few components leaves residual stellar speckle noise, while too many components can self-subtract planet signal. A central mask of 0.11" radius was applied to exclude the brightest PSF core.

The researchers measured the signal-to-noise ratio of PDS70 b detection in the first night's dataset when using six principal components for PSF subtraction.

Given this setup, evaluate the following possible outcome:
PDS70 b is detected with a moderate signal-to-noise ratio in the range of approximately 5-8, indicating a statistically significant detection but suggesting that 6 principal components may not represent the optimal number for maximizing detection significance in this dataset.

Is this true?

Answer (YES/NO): NO